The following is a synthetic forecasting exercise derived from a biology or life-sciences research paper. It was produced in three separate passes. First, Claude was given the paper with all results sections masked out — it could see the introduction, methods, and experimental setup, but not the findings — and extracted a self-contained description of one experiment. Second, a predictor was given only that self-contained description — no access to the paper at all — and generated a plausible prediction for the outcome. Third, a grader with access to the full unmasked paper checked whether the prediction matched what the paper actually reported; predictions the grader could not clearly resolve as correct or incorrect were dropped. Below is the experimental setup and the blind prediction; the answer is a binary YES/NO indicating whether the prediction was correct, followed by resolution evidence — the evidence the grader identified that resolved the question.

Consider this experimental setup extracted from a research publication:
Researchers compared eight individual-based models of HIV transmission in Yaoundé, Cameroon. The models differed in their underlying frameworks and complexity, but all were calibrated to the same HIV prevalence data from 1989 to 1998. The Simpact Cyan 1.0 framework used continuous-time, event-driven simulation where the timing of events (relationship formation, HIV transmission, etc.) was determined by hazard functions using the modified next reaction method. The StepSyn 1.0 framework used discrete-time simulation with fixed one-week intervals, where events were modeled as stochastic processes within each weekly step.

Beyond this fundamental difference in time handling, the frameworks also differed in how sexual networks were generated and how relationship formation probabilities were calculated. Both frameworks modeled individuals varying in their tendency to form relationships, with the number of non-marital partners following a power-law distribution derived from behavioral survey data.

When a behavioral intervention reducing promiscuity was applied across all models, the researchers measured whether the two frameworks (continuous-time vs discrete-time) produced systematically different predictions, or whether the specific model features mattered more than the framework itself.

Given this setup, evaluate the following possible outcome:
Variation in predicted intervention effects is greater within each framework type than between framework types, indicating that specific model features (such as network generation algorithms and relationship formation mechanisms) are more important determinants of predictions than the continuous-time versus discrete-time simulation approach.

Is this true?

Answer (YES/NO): YES